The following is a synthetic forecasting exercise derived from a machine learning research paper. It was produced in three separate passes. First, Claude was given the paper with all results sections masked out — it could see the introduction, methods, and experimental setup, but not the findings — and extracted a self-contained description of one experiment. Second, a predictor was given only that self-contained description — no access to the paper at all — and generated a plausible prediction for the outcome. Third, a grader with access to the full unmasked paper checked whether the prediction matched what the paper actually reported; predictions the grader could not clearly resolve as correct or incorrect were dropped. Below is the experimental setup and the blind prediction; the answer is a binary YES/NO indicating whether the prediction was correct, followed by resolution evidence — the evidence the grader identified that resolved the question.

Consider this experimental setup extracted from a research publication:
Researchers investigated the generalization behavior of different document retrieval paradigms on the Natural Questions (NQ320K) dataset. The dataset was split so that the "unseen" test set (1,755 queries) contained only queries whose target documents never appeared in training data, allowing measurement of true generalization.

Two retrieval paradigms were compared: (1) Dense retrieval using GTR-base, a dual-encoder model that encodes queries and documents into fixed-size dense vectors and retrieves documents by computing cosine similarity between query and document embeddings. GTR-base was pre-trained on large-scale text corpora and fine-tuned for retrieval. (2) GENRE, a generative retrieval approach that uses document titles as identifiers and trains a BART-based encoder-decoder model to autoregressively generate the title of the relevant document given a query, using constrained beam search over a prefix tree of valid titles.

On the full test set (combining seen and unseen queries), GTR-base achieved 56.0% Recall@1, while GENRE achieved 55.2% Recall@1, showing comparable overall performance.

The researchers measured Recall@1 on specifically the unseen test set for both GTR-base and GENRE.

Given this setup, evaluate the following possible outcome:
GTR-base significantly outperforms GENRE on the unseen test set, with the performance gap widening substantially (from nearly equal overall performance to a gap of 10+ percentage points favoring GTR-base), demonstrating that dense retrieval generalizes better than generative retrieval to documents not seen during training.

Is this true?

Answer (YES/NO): YES